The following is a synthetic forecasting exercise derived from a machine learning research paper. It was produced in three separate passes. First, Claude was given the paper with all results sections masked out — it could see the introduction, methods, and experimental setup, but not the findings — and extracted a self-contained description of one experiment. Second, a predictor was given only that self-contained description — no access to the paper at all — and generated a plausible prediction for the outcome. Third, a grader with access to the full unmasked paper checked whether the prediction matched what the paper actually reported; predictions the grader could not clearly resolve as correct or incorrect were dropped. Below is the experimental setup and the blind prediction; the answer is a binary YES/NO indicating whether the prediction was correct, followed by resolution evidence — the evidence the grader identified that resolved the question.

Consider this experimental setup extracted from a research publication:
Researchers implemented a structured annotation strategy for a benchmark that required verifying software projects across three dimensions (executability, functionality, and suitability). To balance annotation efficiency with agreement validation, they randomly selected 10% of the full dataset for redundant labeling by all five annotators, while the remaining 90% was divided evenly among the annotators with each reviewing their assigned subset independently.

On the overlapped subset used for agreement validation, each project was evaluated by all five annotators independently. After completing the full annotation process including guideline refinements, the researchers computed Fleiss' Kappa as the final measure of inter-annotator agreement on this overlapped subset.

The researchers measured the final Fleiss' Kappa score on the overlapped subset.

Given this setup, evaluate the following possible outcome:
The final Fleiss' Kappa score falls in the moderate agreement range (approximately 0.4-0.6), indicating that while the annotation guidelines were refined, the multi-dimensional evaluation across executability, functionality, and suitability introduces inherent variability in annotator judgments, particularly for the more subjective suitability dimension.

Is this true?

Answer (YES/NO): NO